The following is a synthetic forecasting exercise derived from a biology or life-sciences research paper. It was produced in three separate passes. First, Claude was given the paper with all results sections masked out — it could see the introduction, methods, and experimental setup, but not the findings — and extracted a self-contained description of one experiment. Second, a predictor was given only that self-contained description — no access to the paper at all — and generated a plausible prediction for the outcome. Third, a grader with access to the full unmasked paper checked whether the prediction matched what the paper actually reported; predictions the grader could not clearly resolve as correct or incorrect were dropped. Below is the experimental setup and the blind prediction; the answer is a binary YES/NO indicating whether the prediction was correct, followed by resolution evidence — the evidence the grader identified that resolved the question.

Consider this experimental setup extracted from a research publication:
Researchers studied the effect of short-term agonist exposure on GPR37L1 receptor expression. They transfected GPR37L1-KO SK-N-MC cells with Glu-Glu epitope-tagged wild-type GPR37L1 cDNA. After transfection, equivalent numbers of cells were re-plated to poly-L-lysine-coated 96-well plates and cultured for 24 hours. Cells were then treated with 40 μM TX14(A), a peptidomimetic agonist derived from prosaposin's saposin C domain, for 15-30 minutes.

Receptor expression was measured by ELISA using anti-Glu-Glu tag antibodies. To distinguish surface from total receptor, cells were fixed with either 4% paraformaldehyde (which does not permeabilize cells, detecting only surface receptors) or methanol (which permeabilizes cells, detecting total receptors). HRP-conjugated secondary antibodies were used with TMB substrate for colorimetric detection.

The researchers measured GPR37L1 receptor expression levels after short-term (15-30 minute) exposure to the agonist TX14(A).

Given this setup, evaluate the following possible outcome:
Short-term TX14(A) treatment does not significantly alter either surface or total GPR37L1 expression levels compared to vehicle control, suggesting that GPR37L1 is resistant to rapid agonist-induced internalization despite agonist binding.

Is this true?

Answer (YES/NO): NO